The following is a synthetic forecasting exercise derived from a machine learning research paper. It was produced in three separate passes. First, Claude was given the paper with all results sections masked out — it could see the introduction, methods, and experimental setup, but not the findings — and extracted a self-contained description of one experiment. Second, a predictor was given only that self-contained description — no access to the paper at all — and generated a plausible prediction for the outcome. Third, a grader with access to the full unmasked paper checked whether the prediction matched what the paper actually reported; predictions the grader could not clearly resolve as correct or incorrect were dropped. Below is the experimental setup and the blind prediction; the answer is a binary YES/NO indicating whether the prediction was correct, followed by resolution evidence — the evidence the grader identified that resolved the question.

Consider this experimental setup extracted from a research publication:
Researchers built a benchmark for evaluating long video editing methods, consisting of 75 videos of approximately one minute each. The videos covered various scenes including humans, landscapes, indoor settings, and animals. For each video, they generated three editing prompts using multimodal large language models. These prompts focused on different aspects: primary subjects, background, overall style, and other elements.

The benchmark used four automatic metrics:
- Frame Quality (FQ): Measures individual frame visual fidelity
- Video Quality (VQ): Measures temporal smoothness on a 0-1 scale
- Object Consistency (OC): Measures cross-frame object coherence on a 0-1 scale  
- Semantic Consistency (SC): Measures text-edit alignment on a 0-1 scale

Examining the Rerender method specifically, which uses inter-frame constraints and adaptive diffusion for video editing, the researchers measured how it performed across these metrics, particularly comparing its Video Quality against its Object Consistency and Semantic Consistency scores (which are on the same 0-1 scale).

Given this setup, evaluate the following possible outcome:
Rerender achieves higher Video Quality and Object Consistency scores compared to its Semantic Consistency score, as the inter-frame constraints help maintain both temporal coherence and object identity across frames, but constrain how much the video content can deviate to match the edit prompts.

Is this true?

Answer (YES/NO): NO